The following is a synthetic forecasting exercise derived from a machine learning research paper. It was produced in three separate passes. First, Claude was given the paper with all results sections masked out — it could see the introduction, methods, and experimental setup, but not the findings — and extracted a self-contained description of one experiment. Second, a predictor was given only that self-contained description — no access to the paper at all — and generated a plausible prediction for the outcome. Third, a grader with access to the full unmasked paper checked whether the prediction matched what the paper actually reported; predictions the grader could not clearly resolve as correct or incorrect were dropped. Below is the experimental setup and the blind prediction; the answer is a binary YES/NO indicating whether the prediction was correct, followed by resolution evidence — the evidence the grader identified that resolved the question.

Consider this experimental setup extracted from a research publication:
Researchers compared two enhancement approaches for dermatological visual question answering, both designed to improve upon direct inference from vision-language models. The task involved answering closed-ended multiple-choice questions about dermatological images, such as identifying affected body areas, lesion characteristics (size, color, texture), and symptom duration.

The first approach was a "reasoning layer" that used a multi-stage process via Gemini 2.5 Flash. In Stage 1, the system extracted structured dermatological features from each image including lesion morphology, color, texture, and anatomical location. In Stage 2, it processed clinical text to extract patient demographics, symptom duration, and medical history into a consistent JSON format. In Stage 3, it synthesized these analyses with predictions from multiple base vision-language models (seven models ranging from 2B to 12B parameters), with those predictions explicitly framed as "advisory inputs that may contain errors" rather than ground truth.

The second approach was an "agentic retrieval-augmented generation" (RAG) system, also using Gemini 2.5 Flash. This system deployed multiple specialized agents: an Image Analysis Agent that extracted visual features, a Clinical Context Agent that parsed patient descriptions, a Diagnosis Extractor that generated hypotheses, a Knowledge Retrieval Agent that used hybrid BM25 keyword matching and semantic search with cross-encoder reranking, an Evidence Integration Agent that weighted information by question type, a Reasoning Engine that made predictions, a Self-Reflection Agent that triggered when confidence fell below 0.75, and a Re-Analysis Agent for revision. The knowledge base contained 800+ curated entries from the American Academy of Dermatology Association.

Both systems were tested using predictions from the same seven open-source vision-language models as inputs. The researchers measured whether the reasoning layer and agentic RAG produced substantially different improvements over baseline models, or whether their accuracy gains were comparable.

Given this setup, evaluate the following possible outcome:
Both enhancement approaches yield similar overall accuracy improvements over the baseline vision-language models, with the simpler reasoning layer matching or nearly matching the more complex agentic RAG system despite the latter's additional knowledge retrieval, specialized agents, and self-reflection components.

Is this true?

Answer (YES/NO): YES